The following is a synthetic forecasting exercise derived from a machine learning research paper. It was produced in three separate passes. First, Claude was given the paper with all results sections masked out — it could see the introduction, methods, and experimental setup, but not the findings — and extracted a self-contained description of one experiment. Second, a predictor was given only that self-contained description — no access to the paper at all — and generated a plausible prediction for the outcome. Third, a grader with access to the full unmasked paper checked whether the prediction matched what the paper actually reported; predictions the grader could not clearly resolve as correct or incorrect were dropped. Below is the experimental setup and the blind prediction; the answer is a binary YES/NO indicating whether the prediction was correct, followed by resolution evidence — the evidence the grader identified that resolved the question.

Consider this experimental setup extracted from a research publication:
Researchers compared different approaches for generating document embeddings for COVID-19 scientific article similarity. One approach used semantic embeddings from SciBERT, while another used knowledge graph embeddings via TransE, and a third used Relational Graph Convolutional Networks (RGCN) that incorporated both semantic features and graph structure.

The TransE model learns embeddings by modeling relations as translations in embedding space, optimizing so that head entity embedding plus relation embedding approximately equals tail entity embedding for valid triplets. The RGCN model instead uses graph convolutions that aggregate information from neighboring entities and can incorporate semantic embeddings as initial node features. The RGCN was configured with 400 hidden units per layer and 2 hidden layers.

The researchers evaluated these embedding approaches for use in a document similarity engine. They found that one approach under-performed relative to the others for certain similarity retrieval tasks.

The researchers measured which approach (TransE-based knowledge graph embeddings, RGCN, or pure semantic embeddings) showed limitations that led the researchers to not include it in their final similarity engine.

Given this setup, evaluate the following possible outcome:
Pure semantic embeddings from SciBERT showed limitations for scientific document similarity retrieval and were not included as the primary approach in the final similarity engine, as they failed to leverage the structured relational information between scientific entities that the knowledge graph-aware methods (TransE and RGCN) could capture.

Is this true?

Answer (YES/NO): NO